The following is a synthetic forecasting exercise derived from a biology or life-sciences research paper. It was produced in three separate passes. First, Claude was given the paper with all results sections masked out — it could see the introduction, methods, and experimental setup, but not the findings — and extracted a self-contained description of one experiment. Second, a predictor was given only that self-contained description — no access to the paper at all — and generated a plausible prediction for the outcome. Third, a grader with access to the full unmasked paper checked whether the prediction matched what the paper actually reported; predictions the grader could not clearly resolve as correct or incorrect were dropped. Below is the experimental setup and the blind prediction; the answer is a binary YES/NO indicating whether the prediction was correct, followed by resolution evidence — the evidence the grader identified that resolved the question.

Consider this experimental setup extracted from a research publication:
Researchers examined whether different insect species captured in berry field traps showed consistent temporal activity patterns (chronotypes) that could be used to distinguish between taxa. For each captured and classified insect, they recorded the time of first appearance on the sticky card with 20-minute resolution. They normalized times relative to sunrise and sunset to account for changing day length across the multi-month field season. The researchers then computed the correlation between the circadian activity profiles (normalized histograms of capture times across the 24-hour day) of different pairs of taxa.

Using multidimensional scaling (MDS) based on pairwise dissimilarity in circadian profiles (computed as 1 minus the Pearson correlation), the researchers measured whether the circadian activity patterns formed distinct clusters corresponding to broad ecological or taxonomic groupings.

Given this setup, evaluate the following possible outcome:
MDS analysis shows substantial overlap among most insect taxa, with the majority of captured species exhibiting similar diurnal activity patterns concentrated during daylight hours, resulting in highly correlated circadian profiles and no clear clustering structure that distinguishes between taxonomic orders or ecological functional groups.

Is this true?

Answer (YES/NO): NO